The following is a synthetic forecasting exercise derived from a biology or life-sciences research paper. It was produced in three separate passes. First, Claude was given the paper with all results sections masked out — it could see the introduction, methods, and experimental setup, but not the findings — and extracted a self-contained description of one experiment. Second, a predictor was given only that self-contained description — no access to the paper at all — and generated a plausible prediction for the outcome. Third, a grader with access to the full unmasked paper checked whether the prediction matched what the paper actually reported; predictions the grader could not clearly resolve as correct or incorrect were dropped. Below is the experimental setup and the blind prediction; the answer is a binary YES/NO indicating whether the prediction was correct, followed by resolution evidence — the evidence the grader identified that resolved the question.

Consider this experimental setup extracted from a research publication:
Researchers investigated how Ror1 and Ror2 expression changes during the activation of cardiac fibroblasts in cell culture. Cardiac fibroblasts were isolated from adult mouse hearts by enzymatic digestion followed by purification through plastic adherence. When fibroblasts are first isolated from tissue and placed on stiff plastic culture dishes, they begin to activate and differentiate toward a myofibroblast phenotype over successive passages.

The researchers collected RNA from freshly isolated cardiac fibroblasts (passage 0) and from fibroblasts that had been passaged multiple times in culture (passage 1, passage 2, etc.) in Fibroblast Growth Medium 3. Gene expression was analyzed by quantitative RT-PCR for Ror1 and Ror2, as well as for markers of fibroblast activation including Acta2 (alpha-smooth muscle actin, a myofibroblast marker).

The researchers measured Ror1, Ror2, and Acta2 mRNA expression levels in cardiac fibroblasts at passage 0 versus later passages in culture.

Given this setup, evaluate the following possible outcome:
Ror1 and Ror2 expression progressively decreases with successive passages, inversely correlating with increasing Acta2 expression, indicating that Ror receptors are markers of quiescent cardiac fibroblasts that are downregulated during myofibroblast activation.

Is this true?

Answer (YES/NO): NO